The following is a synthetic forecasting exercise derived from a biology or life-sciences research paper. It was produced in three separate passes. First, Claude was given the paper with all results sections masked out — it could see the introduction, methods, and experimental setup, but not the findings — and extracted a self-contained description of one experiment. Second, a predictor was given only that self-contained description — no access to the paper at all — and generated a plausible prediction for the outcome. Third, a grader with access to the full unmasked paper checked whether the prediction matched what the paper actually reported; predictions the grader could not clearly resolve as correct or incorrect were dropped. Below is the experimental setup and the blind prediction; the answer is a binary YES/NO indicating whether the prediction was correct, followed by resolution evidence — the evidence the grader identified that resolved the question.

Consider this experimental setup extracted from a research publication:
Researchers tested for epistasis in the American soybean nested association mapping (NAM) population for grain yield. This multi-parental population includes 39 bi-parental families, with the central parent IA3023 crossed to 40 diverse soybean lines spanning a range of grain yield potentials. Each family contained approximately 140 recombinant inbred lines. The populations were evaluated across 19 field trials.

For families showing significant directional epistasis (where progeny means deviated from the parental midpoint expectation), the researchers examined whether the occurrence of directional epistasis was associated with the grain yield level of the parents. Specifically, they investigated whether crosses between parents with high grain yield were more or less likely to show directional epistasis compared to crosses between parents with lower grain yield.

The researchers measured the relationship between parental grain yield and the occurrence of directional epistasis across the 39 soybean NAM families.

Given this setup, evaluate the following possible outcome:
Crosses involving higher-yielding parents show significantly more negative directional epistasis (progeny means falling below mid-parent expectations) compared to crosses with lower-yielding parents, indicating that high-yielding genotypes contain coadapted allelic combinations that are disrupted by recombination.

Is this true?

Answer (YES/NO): NO